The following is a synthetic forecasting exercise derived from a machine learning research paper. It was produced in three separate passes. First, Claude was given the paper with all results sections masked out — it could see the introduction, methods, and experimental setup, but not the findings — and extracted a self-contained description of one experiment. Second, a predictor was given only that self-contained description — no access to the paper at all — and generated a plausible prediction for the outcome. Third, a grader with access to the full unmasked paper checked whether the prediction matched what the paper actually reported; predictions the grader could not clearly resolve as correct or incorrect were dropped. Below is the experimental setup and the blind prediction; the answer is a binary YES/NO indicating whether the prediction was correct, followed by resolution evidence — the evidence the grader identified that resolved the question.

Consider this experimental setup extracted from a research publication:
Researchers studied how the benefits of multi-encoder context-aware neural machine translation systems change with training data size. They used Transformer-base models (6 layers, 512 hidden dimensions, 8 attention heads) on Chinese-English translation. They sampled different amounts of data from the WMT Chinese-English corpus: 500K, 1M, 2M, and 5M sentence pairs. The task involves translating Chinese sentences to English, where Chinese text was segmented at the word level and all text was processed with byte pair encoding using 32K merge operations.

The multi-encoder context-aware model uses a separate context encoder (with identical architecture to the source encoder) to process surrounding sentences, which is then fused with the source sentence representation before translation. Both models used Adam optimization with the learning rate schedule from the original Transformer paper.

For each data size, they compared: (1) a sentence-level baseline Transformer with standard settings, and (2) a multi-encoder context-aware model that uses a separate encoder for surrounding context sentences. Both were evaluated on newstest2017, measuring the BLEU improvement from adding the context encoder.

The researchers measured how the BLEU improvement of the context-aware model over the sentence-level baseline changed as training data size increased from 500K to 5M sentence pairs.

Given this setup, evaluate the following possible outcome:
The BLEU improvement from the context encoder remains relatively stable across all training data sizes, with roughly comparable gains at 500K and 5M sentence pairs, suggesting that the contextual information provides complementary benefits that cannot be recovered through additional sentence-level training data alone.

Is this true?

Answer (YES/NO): NO